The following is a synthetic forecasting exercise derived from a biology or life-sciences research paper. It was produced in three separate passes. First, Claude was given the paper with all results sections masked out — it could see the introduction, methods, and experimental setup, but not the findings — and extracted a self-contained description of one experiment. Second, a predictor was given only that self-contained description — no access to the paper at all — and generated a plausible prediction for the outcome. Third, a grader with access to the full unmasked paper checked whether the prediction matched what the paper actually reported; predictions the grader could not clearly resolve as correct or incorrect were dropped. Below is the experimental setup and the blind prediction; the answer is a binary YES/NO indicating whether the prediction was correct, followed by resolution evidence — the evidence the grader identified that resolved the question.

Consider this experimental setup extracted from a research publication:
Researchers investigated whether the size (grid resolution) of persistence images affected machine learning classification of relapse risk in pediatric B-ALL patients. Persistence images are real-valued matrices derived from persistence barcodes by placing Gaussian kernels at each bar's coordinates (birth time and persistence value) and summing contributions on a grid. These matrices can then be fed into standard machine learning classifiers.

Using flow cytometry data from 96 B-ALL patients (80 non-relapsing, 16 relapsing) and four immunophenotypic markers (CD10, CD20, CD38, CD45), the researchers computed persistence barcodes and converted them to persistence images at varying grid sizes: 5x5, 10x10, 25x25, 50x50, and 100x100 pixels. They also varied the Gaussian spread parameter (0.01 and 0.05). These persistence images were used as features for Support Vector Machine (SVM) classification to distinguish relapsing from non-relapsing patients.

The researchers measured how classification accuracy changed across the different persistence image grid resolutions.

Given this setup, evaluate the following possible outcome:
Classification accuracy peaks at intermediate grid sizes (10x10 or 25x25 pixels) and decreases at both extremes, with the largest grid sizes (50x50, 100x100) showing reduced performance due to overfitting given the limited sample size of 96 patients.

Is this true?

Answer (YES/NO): NO